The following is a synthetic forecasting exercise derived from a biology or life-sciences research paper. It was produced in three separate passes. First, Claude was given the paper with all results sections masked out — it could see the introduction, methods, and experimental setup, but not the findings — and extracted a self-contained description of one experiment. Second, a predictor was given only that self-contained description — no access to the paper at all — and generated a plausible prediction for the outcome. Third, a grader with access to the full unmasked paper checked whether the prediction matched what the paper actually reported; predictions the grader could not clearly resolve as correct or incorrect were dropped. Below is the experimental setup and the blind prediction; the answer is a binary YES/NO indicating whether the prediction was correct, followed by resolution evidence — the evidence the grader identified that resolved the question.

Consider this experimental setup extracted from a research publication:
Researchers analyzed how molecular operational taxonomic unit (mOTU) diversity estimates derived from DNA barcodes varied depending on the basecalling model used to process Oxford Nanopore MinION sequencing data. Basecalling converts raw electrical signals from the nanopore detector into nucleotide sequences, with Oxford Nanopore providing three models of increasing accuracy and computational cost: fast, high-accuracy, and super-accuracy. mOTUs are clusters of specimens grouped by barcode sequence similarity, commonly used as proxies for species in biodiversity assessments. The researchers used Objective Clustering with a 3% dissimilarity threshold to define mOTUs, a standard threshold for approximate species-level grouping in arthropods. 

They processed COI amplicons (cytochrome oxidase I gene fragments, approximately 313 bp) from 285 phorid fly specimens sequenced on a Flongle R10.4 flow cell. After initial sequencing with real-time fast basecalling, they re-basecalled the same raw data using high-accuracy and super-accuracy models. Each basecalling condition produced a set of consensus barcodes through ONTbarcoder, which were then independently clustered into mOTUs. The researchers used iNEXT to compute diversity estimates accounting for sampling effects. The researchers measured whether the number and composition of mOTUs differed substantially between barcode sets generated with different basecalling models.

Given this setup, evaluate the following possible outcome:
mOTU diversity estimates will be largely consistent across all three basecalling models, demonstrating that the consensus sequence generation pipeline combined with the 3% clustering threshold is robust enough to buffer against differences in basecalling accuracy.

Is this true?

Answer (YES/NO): YES